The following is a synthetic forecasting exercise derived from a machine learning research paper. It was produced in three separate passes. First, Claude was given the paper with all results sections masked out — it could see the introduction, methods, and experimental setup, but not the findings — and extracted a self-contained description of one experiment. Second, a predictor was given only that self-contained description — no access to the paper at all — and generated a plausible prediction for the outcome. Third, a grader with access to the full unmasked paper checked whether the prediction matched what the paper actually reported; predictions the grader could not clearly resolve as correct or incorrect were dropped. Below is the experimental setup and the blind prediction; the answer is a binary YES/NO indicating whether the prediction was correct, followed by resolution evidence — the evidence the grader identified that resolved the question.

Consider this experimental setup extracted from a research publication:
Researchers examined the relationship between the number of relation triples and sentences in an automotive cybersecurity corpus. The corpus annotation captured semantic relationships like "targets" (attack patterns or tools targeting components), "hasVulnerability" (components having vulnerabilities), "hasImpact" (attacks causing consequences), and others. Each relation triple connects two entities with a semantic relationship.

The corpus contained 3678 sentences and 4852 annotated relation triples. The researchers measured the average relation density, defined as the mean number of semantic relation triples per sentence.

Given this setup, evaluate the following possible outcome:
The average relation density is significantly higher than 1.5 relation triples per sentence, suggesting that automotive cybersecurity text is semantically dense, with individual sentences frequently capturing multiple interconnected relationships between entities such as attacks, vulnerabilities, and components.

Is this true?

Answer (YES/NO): NO